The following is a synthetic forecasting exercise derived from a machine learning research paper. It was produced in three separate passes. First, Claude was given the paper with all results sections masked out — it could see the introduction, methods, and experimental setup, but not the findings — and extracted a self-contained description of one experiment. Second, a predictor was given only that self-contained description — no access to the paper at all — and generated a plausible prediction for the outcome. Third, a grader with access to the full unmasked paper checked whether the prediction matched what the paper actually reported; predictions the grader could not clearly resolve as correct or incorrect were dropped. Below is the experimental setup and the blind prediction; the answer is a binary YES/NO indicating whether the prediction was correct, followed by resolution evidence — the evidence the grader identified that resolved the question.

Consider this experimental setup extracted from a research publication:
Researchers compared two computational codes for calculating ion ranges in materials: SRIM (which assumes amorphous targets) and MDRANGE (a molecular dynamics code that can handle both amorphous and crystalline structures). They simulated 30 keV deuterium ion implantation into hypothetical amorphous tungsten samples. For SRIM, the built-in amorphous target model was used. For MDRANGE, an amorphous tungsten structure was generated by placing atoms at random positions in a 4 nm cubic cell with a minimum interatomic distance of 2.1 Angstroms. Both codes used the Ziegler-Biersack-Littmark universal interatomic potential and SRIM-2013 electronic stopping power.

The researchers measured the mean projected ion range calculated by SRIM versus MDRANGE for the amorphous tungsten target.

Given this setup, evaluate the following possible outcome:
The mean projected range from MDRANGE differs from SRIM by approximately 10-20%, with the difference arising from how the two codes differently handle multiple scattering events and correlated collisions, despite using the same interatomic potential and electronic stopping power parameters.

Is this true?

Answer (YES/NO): NO